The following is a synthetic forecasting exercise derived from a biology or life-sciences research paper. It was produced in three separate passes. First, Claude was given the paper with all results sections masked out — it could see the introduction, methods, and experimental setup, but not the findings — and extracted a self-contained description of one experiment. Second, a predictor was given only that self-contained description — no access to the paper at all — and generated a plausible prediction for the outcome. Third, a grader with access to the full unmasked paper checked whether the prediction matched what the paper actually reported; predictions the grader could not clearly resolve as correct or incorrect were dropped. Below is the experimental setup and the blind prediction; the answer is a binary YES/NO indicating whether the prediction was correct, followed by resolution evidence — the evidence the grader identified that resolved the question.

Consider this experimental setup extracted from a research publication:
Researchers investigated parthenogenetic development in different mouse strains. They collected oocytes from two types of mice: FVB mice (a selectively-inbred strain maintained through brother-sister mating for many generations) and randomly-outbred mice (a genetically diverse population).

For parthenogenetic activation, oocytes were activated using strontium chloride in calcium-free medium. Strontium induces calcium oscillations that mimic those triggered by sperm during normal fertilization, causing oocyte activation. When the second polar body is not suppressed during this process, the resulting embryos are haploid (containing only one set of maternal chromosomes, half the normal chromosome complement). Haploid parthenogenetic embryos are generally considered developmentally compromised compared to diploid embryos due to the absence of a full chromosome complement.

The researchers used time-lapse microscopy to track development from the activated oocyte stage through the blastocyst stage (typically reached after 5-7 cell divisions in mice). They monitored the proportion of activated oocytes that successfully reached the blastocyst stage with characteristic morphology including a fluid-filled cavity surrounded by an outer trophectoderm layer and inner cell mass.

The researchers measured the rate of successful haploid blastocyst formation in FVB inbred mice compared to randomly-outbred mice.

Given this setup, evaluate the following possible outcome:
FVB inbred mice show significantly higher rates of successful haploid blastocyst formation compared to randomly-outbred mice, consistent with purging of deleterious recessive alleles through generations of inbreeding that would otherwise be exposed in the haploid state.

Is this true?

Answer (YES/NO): NO